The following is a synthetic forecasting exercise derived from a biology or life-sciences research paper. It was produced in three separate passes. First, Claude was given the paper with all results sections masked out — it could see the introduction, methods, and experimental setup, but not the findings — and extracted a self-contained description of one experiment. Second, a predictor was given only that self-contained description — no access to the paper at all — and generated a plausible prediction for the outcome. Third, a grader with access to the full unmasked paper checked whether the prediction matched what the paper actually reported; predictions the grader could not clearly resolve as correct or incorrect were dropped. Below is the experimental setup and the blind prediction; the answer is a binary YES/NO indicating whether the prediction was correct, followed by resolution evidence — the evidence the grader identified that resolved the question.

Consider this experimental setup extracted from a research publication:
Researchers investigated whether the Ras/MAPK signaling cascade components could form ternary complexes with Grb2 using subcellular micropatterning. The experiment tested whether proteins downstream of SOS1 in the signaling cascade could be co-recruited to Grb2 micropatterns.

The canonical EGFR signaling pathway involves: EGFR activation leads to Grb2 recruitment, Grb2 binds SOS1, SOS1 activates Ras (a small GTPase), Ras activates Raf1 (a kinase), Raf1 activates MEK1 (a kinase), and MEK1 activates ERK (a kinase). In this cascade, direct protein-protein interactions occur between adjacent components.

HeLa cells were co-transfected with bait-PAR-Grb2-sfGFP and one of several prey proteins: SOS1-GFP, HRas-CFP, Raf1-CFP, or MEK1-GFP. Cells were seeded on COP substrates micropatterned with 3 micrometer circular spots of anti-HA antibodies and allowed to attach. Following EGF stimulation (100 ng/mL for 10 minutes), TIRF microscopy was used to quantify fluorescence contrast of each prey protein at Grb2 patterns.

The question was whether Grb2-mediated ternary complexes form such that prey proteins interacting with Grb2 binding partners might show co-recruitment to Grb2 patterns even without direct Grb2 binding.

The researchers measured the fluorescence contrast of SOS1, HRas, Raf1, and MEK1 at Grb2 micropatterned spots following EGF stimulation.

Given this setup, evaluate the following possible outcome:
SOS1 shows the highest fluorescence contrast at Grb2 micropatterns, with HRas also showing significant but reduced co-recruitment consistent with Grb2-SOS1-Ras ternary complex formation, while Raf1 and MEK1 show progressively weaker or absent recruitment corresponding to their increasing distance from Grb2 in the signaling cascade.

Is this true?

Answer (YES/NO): NO